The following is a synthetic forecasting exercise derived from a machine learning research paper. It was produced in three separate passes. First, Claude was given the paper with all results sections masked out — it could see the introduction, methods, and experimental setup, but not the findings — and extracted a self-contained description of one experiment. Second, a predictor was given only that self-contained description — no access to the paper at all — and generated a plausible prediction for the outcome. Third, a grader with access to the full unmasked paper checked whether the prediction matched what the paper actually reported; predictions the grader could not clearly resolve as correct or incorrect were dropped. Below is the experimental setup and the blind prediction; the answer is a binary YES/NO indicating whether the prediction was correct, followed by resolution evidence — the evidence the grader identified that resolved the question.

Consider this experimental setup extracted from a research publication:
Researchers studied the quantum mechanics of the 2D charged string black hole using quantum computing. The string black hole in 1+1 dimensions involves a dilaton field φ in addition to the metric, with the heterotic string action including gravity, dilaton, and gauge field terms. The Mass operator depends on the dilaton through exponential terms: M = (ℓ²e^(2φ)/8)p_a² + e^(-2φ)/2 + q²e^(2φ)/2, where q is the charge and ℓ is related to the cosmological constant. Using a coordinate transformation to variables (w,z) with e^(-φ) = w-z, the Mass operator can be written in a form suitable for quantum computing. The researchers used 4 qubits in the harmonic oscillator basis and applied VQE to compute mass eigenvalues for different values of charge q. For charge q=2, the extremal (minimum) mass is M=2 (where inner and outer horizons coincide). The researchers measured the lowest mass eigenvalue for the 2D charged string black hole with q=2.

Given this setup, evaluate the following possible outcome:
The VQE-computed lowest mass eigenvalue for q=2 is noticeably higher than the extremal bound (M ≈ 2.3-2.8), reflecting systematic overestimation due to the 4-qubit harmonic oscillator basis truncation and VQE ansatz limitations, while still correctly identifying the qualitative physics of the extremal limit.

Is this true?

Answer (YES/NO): YES